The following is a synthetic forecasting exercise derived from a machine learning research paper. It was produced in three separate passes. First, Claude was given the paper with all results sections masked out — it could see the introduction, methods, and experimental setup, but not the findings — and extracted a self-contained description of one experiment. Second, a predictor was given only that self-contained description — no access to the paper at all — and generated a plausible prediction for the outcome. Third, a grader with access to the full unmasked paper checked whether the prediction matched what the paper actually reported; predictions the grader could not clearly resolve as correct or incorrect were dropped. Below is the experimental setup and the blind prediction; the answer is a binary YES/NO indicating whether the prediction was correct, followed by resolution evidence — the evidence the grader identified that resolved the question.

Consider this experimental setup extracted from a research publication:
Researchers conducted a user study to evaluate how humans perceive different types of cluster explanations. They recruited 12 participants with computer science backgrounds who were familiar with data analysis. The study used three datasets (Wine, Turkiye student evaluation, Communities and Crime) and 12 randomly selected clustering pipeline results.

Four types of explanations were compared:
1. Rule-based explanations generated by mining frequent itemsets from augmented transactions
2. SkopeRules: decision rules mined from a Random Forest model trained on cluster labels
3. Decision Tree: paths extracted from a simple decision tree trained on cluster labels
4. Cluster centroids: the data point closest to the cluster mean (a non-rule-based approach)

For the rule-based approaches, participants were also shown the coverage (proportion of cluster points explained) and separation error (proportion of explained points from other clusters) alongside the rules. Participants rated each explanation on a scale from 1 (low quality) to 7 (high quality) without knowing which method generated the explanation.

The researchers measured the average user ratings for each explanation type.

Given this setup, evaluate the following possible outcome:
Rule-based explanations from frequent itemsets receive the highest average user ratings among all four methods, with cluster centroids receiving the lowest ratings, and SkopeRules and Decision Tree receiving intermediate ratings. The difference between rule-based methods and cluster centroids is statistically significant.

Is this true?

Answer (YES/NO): NO